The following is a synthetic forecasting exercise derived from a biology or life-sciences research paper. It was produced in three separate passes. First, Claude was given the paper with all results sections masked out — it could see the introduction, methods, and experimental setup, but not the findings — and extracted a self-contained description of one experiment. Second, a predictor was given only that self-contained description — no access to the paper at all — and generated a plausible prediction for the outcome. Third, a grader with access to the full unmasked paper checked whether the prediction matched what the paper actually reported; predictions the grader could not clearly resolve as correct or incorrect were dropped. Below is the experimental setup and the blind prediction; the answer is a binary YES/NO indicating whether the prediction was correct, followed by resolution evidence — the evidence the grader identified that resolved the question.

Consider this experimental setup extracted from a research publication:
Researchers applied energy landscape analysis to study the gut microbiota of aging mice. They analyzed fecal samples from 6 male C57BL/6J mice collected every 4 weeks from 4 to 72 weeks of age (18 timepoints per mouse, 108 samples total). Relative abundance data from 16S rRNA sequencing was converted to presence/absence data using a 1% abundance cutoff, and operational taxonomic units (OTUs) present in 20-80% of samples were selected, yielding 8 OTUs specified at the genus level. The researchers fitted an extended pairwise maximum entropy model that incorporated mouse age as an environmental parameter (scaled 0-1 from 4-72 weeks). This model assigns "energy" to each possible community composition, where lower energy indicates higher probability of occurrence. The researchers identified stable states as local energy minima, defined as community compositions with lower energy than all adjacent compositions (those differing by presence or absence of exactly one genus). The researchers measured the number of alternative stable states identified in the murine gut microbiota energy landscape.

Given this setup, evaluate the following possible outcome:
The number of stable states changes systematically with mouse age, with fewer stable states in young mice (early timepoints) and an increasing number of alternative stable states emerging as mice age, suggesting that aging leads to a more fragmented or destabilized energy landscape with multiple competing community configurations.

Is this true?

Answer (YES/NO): NO